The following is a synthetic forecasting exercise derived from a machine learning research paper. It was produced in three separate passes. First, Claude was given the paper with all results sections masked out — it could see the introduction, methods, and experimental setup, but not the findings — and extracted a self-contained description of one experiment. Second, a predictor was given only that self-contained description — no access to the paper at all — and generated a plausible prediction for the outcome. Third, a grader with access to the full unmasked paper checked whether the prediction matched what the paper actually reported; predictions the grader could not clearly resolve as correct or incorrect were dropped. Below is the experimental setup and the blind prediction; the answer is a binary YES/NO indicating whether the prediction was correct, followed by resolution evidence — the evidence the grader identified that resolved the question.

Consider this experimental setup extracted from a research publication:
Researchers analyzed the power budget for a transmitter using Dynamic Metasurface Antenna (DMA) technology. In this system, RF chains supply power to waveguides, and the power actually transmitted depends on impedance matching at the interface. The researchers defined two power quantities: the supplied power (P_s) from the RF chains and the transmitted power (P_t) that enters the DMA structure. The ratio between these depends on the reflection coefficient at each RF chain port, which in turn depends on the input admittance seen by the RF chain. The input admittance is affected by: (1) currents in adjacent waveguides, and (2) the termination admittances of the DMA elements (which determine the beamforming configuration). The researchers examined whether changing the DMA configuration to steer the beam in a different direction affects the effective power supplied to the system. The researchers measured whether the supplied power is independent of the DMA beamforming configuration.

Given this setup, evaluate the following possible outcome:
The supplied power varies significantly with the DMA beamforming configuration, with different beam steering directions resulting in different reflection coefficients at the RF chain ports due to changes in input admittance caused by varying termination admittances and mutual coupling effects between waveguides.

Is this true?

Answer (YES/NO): YES